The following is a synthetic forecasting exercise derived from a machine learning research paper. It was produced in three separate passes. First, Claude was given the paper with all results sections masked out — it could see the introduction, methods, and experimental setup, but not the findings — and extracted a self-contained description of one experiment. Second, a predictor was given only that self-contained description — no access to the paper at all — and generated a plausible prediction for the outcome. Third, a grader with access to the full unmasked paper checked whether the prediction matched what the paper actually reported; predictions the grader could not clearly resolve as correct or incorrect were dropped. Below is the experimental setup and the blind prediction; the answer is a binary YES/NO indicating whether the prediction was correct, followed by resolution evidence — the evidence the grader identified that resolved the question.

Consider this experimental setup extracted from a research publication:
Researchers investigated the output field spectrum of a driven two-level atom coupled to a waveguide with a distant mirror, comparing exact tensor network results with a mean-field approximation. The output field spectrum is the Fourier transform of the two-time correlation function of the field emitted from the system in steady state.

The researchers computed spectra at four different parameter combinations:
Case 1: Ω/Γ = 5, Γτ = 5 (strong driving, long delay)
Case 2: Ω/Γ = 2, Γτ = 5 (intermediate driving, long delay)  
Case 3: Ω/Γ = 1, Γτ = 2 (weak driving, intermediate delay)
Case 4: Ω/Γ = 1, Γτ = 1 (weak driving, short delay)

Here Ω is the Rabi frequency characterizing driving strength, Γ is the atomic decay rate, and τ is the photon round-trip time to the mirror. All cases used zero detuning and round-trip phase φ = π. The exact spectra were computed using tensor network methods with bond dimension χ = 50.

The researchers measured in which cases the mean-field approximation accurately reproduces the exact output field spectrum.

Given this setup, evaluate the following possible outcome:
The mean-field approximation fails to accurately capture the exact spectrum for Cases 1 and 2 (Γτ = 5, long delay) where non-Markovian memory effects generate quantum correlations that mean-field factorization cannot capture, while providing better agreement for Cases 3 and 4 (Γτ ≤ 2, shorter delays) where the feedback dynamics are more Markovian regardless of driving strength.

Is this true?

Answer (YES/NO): NO